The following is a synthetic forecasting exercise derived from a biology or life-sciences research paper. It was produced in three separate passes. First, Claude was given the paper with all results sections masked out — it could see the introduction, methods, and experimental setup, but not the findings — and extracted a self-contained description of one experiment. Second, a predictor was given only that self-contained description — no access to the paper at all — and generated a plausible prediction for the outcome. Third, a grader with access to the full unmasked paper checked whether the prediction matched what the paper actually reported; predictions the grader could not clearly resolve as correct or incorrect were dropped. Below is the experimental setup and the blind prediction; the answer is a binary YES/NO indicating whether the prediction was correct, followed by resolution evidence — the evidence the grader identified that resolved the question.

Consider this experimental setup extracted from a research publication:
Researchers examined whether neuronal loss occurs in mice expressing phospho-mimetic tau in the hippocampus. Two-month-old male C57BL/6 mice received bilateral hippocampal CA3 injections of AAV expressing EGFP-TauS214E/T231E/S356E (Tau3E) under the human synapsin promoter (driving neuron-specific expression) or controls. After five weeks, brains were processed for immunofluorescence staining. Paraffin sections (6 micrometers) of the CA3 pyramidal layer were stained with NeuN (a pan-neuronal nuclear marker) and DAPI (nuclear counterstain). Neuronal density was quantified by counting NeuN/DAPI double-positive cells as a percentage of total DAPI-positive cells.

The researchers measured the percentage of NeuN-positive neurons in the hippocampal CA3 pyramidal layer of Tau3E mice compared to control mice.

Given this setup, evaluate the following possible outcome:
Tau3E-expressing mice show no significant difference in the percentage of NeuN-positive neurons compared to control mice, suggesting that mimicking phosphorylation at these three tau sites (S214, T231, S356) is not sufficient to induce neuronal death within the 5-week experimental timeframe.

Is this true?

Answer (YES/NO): NO